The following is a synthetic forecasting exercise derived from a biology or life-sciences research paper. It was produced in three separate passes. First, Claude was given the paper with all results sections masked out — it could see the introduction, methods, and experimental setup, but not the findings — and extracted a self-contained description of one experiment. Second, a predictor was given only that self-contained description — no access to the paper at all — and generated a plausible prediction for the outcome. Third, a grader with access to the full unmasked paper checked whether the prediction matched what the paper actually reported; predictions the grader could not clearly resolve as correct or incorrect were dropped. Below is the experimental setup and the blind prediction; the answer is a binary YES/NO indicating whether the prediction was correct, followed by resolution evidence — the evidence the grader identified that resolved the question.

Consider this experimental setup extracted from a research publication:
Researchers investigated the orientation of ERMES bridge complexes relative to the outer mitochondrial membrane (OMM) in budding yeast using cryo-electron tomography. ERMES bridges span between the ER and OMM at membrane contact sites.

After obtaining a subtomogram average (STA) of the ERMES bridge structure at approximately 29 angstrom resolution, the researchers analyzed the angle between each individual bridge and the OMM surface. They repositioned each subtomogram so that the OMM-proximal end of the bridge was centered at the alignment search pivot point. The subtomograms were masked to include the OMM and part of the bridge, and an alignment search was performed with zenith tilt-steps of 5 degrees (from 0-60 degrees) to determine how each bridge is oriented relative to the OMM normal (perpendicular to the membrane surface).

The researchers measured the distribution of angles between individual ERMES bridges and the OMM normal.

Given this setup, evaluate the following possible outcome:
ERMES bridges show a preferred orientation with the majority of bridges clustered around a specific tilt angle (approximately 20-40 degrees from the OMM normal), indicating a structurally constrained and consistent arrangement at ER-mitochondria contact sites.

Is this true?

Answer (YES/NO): NO